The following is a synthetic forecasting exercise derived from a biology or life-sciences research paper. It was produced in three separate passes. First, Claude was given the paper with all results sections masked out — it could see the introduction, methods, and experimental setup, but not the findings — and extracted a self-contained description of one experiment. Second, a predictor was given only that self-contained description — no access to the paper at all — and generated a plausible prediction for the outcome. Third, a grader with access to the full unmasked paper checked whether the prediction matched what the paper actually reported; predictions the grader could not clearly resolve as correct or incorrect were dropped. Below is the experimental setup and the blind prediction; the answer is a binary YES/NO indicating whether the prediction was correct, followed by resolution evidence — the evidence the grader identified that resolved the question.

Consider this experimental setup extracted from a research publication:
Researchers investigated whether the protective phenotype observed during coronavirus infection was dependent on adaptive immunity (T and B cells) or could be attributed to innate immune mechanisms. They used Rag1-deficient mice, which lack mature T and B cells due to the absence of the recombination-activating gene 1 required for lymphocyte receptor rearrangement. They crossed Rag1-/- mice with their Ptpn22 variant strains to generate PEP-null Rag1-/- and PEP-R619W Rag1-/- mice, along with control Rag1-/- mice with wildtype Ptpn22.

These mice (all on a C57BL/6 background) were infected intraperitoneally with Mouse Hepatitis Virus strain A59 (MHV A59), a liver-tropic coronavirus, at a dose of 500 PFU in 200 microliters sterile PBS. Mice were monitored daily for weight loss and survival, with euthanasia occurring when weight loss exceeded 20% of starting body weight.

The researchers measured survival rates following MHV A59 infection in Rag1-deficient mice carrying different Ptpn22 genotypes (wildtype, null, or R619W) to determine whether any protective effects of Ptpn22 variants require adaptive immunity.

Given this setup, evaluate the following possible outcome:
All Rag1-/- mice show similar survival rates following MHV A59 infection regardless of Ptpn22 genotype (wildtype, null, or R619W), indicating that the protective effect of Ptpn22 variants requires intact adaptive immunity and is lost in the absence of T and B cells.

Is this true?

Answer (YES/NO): NO